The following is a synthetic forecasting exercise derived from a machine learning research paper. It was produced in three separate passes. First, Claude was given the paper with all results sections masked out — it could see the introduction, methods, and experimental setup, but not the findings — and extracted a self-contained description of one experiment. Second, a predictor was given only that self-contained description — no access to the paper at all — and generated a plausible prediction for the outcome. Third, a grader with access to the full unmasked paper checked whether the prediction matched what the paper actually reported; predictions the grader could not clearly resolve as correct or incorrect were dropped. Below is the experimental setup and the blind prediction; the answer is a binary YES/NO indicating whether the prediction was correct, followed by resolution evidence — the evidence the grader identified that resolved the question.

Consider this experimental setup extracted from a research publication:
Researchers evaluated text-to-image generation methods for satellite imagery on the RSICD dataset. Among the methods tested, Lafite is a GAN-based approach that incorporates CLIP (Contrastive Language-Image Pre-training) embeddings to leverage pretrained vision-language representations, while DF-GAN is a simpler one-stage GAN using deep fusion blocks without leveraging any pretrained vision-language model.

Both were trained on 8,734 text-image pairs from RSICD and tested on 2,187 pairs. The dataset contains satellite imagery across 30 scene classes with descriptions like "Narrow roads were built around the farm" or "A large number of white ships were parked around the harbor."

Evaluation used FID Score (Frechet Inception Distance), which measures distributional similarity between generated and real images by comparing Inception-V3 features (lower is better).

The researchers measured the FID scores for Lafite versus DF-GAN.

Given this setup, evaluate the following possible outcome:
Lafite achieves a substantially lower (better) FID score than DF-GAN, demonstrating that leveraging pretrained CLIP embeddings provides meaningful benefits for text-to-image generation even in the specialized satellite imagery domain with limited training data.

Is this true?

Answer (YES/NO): YES